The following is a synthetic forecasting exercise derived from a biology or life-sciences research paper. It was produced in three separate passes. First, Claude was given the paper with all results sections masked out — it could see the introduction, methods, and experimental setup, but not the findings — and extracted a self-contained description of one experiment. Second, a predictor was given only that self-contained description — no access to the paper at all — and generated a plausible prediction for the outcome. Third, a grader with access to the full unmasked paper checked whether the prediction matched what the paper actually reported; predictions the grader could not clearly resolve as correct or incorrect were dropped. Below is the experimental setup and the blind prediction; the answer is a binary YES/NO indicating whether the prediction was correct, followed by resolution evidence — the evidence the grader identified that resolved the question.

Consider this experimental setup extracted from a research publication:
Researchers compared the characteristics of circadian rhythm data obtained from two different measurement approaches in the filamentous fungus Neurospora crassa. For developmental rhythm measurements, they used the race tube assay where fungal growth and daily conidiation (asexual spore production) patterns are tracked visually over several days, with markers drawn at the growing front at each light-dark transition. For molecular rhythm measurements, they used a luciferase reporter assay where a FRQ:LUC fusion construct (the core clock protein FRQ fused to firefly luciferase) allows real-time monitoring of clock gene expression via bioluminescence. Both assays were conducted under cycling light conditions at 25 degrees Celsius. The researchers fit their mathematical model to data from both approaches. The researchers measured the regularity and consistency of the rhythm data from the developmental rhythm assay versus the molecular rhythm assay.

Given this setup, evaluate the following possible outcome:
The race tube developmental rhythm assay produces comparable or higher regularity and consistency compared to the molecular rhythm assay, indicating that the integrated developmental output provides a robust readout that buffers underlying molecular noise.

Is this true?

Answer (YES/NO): NO